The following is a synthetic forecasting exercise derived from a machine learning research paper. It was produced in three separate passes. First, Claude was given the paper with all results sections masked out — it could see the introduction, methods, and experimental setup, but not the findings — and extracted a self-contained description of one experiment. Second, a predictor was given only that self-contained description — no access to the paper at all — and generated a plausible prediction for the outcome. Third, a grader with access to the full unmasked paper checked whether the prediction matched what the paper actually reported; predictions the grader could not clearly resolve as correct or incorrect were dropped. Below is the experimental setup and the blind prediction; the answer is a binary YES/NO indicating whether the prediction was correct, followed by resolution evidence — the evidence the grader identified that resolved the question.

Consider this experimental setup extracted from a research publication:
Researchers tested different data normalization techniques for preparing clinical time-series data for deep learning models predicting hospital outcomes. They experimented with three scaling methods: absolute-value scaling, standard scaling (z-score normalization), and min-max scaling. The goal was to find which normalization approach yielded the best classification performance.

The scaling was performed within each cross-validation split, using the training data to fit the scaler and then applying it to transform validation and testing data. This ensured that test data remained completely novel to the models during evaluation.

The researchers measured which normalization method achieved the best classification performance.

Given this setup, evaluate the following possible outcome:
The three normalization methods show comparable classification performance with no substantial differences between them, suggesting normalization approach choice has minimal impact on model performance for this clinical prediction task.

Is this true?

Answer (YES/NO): NO